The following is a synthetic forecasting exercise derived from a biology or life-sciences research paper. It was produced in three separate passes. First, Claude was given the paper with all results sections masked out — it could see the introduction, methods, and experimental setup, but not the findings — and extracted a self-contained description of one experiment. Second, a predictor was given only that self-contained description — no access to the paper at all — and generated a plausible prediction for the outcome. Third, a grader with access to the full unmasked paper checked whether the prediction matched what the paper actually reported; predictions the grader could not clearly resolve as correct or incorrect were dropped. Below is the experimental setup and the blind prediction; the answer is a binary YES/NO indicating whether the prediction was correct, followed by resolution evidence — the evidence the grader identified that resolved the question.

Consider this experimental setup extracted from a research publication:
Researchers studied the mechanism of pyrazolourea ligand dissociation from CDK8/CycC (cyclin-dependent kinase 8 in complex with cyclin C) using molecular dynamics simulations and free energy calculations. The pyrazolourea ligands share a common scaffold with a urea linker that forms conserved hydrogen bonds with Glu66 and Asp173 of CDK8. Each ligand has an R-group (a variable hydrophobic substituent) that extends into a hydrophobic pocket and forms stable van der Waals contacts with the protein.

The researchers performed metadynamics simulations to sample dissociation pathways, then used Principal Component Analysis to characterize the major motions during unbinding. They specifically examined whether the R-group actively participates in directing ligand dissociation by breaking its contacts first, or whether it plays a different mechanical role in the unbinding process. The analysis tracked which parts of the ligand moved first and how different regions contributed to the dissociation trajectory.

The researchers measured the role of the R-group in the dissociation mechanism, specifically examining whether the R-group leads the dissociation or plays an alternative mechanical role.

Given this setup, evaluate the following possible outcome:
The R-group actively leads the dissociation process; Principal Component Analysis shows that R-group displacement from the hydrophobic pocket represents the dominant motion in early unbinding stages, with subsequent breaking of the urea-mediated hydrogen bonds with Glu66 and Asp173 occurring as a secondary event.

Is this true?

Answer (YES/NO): NO